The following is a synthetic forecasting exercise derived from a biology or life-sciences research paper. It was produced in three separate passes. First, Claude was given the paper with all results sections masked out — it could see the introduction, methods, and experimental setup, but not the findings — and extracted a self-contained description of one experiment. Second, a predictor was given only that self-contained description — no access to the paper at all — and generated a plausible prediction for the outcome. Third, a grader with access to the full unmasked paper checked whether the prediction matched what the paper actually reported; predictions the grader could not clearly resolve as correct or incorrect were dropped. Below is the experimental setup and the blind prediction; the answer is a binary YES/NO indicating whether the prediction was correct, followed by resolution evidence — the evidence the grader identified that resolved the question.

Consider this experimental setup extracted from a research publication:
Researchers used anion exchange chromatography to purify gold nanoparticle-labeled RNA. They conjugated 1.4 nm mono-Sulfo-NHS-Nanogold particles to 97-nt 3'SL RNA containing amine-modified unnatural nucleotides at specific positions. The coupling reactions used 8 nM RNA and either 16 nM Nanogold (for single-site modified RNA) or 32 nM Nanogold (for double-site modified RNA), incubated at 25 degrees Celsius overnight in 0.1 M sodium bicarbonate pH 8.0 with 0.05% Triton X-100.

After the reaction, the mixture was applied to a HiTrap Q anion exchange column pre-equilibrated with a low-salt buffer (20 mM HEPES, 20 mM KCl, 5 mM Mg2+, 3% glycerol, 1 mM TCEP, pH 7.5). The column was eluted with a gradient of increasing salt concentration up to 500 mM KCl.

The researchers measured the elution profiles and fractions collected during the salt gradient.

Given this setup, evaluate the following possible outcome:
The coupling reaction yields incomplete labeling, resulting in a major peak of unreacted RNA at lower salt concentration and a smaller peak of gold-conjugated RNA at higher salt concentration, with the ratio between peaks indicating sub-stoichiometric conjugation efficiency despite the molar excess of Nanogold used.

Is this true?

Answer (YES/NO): NO